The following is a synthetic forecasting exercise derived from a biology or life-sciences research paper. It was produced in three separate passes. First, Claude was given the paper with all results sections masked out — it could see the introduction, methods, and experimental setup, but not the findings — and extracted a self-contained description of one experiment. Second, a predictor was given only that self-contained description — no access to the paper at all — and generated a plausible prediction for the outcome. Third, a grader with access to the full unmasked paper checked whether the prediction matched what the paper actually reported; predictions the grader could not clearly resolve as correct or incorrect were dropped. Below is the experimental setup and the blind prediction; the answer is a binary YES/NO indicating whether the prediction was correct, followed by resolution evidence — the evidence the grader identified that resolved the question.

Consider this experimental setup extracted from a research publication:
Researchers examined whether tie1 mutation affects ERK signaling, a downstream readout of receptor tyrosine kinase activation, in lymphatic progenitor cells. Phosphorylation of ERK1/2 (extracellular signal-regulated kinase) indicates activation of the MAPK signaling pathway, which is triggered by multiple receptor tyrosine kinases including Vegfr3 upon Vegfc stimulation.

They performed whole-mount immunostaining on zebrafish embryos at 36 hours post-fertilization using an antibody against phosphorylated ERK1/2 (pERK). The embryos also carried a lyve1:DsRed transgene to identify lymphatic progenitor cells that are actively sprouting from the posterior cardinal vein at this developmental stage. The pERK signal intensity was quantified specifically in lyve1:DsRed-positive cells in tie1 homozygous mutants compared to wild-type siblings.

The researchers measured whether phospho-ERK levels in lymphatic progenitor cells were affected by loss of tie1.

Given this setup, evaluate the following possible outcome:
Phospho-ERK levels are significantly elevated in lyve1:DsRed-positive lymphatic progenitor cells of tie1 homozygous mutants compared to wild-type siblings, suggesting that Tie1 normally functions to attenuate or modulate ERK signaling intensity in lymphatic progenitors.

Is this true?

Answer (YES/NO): NO